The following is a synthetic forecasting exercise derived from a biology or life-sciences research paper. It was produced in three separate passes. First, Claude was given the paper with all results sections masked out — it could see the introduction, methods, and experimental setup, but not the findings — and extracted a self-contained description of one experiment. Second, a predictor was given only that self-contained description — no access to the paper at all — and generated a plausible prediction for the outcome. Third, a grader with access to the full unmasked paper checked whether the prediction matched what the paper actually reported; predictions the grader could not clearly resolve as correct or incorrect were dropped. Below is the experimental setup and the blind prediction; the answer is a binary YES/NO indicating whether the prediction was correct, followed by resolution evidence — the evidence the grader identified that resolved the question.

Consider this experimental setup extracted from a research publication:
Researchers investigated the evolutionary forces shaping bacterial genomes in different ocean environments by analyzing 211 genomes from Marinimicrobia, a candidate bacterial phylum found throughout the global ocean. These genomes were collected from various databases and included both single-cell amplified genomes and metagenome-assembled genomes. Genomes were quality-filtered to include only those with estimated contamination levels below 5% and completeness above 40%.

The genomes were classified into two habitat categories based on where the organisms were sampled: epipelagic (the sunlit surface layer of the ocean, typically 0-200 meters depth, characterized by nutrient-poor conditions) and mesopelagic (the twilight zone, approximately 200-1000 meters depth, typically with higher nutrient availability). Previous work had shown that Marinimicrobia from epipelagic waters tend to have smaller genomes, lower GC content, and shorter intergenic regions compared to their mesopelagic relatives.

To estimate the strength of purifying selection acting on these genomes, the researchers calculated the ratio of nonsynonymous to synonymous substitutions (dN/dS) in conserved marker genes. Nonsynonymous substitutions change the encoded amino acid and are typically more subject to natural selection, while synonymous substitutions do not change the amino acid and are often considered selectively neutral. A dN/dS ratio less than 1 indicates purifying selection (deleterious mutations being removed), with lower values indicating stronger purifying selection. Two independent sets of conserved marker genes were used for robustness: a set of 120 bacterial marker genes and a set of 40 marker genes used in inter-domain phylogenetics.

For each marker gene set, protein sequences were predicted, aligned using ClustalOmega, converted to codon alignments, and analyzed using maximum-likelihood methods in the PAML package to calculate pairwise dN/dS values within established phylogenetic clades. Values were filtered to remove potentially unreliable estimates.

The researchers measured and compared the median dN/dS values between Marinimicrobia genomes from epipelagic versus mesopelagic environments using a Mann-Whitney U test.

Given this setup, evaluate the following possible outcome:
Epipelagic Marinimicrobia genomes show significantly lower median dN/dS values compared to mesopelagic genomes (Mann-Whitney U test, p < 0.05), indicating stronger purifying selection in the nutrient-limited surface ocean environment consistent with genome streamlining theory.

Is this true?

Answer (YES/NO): YES